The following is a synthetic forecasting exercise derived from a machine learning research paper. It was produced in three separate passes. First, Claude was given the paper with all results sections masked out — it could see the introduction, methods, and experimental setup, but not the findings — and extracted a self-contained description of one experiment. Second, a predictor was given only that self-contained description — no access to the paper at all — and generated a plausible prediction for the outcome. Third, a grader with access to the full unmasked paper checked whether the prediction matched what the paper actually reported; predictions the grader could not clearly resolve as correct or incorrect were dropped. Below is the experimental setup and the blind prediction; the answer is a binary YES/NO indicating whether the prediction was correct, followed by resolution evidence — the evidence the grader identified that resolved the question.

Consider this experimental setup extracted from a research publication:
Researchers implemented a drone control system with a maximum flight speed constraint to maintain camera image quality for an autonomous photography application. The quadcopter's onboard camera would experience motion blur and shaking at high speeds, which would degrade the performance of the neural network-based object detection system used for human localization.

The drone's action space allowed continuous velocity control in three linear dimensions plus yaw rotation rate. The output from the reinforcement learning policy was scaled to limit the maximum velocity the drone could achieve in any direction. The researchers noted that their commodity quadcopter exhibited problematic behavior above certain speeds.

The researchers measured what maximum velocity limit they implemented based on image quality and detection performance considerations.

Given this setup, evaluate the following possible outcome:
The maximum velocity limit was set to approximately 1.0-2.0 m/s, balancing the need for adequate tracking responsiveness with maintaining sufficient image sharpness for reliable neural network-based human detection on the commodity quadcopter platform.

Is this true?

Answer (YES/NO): NO